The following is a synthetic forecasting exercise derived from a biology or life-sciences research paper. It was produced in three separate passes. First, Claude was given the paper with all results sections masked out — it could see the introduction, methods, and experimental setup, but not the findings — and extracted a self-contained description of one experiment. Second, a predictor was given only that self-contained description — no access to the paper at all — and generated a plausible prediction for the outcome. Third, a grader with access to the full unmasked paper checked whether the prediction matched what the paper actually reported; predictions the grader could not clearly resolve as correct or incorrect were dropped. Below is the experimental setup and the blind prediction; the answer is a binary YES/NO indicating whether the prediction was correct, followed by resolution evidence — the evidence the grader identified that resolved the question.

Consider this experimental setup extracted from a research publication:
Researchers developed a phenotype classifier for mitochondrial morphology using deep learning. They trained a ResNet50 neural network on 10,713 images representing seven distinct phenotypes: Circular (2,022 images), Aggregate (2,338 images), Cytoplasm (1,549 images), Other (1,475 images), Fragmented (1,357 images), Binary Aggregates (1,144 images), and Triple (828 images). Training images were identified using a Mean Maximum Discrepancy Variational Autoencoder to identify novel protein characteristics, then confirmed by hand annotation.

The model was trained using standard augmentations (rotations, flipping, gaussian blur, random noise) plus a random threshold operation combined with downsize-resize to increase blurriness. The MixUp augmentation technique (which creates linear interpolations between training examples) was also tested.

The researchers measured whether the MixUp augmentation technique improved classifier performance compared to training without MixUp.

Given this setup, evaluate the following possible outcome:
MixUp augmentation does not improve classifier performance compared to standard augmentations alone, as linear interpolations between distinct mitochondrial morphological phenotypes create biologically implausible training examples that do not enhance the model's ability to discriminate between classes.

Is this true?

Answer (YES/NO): YES